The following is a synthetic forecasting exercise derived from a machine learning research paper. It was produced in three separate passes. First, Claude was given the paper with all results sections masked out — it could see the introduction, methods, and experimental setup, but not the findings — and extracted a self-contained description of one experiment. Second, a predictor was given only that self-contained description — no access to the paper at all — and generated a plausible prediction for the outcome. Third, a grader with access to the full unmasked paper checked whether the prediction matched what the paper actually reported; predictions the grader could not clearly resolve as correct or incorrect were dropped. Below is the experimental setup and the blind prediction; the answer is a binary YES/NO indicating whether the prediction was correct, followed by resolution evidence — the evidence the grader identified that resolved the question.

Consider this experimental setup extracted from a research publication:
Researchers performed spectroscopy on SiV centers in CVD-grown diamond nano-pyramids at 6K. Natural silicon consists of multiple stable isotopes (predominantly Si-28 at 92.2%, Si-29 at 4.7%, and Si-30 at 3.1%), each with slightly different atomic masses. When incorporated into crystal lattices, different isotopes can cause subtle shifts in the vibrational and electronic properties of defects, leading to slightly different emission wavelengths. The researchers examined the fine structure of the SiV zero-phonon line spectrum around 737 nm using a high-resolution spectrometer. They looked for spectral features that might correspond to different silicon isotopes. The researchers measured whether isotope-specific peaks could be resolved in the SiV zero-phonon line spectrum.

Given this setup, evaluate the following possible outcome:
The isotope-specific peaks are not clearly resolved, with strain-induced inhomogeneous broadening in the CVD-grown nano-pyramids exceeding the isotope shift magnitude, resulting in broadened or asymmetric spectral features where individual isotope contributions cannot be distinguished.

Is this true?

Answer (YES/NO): NO